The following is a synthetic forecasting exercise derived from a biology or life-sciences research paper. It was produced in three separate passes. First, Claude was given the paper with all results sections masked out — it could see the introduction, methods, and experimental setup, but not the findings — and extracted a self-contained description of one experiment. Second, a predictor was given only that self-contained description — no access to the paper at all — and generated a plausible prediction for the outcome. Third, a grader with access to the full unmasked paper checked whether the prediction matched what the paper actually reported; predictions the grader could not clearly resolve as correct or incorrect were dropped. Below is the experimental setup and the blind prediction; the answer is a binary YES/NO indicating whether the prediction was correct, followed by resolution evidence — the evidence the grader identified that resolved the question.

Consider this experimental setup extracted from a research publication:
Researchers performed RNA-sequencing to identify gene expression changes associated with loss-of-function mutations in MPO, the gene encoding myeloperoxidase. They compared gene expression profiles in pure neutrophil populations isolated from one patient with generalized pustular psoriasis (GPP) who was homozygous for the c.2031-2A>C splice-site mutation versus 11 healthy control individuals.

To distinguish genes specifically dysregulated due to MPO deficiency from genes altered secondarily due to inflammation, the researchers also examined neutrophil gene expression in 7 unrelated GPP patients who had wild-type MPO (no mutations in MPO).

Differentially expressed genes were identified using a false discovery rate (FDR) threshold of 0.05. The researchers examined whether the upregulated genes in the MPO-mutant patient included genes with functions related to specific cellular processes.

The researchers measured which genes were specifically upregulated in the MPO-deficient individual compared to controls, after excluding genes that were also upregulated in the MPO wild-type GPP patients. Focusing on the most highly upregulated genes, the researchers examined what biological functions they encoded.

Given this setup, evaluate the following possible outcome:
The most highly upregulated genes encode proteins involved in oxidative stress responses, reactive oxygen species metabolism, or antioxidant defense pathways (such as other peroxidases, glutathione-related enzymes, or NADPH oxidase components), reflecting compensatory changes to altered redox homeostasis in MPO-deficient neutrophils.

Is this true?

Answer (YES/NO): NO